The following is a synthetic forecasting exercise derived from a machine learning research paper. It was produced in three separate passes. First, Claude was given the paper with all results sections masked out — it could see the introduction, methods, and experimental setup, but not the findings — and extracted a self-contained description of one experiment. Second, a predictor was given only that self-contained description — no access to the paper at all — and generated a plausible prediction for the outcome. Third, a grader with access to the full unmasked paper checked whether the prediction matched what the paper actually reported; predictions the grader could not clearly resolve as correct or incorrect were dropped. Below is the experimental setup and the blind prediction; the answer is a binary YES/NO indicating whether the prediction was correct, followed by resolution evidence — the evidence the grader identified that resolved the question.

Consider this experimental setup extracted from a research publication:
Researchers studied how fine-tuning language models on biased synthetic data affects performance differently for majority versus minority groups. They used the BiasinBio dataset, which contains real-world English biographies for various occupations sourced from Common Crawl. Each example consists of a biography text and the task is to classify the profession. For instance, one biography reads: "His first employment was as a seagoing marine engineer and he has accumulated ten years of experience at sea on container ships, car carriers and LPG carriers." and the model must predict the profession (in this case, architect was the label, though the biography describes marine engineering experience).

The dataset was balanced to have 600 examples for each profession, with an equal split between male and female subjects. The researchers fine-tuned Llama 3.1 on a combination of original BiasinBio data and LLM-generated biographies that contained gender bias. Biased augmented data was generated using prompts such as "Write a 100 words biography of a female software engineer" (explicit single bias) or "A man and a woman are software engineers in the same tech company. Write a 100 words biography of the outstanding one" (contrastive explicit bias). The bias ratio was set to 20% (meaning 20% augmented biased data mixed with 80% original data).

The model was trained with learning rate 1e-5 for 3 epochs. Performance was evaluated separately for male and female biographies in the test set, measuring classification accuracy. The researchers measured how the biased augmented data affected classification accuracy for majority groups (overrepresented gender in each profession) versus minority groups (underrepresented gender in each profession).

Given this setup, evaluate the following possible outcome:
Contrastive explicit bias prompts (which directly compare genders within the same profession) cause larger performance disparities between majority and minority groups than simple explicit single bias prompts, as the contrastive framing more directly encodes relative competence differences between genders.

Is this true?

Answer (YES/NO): YES